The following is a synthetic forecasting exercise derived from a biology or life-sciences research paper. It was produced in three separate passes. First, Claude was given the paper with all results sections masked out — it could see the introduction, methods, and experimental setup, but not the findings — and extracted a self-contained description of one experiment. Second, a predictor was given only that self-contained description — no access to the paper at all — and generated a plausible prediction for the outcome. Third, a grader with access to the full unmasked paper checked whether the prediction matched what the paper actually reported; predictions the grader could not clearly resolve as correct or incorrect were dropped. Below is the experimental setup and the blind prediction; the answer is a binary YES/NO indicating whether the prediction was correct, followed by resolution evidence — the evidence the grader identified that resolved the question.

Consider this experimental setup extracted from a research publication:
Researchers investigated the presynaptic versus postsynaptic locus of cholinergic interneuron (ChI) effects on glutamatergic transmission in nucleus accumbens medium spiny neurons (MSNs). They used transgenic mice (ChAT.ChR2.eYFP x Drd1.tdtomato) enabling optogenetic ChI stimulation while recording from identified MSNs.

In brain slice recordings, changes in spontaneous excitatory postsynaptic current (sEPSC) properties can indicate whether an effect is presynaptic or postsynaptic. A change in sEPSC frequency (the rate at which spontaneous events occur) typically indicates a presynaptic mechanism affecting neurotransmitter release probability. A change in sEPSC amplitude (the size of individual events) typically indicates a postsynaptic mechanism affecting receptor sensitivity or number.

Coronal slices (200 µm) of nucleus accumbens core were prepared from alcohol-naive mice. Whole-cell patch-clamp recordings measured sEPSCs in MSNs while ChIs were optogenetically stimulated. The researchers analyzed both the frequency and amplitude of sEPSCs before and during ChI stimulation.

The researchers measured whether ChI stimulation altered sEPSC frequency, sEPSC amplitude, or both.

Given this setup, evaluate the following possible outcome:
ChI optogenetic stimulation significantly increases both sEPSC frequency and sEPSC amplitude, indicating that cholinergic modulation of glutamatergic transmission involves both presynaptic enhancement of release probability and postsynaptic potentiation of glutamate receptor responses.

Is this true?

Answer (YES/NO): NO